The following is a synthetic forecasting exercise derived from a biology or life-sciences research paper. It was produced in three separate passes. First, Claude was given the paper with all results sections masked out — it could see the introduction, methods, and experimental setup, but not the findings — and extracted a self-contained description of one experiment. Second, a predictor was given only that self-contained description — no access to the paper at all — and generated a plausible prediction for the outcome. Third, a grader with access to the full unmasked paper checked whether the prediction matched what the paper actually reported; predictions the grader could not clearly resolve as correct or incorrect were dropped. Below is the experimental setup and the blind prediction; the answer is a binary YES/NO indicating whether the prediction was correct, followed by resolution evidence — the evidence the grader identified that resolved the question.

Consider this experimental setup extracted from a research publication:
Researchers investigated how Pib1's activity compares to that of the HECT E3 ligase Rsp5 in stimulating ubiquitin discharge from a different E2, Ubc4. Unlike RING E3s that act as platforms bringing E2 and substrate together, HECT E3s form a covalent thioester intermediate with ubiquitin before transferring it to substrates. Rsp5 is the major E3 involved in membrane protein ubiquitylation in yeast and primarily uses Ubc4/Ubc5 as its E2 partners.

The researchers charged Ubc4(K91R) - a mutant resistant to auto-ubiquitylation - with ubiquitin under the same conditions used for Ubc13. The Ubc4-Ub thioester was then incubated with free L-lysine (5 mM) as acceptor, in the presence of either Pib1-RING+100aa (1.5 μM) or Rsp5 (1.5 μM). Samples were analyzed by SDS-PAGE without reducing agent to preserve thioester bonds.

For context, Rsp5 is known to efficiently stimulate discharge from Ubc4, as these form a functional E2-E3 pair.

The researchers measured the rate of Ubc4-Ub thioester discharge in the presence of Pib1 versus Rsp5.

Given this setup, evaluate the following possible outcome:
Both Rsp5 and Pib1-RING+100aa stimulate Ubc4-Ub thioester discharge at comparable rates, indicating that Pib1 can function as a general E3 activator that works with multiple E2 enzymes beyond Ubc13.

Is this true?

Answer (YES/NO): NO